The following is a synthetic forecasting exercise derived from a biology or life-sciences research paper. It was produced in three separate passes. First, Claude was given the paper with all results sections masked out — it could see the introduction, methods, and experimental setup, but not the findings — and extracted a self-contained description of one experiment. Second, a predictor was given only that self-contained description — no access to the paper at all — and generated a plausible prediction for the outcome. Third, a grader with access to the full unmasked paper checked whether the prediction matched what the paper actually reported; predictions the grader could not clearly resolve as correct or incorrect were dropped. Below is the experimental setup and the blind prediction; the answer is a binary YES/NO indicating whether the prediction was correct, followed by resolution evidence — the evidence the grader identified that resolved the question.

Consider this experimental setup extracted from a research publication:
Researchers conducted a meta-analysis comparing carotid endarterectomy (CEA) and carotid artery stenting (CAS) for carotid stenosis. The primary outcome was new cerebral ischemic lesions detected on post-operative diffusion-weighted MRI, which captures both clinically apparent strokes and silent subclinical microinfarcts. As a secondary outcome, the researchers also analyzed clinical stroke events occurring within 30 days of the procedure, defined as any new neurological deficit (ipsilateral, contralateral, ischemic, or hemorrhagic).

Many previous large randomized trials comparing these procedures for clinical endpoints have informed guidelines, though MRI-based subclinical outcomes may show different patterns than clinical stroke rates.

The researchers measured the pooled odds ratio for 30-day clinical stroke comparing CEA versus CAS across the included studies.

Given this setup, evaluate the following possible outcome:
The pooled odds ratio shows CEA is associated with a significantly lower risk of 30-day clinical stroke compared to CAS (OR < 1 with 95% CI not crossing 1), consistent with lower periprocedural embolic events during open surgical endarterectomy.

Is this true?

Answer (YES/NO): YES